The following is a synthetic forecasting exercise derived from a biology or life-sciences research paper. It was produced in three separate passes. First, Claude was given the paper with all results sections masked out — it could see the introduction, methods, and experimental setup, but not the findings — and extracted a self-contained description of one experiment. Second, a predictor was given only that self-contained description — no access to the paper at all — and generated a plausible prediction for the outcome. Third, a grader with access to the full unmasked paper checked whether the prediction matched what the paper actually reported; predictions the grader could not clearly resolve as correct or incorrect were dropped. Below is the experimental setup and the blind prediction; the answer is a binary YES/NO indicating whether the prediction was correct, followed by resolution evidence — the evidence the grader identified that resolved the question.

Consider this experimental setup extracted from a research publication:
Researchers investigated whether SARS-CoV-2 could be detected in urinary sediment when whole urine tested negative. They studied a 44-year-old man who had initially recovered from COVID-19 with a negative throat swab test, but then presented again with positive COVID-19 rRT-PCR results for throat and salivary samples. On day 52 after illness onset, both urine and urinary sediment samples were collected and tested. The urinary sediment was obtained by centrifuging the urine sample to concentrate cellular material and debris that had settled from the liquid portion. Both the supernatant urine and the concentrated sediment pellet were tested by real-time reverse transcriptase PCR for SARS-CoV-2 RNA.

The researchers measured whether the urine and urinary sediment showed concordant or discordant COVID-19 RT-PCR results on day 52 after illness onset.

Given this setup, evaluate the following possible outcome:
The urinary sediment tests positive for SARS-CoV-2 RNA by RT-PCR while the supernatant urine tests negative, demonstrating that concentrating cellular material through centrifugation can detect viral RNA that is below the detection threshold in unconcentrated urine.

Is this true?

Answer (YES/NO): YES